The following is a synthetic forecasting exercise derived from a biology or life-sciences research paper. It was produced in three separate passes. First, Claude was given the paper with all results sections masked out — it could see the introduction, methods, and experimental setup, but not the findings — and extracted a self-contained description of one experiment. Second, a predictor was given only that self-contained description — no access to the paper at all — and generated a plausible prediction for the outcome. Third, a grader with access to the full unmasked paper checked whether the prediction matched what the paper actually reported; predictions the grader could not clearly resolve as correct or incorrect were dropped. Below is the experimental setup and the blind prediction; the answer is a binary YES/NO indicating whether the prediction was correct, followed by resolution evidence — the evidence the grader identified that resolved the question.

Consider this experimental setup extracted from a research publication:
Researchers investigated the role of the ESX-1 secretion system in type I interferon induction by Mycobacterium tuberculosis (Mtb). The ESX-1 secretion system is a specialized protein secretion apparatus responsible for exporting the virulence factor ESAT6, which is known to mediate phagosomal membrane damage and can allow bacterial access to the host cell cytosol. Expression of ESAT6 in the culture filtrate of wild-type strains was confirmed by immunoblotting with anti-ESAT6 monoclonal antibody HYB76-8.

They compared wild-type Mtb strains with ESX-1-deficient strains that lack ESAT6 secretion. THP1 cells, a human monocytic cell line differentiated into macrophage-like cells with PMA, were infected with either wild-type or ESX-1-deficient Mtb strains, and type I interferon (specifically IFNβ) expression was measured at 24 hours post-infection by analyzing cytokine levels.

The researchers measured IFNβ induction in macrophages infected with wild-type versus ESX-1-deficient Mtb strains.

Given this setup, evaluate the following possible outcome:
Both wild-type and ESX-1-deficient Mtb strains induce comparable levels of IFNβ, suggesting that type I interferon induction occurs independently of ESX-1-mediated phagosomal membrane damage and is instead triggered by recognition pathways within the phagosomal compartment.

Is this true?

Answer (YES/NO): NO